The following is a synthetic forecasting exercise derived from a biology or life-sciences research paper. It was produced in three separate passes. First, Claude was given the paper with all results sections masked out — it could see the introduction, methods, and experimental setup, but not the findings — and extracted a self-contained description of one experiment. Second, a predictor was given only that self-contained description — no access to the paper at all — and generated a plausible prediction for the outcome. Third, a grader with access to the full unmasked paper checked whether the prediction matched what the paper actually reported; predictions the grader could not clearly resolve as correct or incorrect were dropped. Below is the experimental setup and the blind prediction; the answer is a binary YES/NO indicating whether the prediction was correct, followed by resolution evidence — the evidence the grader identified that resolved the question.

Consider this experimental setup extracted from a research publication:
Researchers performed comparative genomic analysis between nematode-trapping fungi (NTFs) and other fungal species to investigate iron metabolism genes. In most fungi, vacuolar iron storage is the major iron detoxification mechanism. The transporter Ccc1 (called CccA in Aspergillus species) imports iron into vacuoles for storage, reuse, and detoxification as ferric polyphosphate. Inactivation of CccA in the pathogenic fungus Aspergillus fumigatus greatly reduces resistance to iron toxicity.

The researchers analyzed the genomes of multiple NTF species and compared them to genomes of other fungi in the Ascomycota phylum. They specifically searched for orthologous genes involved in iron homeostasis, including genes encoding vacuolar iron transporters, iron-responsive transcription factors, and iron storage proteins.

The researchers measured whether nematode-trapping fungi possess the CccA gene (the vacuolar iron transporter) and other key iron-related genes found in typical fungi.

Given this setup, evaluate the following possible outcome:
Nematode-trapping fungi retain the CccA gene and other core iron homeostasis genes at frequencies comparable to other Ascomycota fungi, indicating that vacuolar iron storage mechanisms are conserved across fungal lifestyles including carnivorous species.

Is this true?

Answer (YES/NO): NO